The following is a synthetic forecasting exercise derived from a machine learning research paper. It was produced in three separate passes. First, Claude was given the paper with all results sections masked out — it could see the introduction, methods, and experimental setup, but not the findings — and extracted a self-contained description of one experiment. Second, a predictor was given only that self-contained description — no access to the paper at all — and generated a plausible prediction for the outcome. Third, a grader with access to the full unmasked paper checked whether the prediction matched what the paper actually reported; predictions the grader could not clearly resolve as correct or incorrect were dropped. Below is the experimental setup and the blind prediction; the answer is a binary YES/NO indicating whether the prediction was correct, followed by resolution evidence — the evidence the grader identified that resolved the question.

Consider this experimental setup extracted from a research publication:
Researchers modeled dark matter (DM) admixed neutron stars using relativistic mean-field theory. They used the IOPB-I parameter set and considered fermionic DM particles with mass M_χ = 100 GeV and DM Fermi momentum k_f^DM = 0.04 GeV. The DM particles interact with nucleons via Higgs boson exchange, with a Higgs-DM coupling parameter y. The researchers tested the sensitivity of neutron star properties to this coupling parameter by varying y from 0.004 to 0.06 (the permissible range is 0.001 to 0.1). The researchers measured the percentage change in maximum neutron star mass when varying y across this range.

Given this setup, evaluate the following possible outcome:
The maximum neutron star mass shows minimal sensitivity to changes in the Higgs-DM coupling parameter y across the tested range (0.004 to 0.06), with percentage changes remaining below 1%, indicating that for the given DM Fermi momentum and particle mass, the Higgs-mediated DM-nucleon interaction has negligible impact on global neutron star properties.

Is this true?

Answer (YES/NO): YES